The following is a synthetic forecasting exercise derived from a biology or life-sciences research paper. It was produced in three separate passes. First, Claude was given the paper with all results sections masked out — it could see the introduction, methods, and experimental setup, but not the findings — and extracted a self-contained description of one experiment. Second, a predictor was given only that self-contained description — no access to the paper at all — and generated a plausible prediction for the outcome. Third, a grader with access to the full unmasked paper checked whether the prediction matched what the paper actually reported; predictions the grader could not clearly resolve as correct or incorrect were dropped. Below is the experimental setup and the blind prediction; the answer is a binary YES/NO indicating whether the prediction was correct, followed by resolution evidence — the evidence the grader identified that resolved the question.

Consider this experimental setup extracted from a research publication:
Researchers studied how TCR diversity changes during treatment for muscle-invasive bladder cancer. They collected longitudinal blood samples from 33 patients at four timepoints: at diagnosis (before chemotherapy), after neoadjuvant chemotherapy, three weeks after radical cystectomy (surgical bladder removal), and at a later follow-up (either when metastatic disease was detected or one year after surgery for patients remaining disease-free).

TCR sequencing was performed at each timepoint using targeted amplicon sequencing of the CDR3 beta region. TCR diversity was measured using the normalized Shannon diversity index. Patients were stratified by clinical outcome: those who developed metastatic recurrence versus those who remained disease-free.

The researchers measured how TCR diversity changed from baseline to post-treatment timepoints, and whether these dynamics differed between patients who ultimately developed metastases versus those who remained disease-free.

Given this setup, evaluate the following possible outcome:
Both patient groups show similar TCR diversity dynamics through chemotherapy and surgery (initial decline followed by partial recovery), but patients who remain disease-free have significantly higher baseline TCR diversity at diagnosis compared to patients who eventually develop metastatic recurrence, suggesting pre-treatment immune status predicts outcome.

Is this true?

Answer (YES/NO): NO